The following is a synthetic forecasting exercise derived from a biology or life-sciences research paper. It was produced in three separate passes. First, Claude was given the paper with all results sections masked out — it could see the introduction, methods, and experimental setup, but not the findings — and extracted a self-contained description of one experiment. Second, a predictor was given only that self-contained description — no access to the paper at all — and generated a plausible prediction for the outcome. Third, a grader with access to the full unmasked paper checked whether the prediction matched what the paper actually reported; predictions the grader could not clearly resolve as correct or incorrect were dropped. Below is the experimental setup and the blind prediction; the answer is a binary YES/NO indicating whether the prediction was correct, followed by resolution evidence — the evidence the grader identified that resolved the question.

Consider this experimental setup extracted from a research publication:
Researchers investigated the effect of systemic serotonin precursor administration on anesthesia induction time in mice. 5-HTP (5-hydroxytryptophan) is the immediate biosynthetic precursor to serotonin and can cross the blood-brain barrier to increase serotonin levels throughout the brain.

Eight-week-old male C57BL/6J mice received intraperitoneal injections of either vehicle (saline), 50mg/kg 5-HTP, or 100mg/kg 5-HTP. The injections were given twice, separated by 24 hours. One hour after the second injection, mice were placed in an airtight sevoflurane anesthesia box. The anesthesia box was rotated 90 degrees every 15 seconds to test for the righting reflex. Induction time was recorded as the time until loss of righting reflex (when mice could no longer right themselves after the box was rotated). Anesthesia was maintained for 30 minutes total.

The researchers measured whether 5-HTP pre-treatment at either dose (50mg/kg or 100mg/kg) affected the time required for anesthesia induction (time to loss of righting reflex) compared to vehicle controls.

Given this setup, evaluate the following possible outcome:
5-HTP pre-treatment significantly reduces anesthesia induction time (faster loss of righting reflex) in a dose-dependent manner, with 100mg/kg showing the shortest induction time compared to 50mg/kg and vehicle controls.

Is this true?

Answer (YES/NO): NO